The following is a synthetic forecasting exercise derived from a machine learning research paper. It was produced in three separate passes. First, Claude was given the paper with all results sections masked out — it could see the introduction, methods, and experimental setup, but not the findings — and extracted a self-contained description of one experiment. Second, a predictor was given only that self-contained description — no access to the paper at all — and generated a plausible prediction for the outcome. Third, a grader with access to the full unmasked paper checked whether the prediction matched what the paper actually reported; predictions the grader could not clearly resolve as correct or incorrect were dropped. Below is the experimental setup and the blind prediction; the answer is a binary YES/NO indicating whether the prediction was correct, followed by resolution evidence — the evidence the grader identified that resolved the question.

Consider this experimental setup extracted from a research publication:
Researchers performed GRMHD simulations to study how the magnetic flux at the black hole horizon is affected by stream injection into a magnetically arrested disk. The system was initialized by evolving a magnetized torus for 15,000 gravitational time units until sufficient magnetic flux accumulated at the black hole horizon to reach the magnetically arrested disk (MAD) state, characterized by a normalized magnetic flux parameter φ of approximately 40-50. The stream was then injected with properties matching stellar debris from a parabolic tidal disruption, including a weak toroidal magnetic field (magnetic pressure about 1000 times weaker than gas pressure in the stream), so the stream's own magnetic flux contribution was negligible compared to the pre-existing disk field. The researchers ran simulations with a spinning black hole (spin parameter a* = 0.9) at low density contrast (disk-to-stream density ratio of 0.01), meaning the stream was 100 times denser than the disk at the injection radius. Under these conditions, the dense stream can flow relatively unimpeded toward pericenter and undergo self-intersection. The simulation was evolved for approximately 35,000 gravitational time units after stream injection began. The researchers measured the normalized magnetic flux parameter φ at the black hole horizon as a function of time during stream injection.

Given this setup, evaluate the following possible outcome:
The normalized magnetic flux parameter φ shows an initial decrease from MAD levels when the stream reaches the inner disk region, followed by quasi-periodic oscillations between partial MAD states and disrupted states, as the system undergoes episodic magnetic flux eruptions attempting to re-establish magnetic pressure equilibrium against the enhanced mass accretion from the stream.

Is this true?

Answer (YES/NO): NO